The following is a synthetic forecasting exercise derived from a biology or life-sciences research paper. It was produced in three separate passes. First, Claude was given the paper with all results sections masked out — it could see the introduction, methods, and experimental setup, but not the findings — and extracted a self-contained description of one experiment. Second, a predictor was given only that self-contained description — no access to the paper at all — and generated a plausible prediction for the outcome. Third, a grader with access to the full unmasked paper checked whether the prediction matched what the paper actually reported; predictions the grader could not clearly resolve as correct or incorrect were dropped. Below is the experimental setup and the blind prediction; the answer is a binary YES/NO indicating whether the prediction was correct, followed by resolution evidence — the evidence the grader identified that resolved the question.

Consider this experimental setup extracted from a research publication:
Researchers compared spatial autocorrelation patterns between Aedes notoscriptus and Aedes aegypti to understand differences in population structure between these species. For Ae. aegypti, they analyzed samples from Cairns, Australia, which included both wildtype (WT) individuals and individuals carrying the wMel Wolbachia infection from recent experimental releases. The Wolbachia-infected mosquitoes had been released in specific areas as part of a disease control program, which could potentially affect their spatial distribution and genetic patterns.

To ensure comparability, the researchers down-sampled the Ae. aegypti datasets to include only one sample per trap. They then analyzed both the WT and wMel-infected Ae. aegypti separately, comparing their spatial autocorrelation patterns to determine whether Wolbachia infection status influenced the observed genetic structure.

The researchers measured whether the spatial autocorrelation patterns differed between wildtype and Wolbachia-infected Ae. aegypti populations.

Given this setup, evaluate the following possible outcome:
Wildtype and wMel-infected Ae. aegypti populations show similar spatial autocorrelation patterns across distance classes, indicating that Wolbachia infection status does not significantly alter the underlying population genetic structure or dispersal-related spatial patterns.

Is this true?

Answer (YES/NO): YES